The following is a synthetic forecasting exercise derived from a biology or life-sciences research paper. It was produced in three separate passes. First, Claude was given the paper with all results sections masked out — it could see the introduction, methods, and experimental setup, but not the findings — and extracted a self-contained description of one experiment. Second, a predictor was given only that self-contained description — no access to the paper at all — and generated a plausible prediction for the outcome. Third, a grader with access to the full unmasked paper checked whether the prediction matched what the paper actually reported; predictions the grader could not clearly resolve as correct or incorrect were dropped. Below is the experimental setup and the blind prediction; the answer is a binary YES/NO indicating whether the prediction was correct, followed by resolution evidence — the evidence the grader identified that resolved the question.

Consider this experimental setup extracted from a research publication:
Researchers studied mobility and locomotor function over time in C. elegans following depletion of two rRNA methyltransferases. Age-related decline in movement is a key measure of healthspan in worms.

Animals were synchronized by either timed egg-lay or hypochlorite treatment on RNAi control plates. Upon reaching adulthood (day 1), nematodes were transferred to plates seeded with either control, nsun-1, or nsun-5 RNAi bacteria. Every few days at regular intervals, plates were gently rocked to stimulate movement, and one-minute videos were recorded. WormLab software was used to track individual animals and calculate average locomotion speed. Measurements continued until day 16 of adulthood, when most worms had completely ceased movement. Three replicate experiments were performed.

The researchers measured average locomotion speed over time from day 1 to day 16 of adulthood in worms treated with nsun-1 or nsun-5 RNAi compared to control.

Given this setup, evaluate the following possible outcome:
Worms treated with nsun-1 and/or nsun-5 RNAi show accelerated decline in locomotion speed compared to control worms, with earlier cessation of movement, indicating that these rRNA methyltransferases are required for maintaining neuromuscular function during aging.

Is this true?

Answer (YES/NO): NO